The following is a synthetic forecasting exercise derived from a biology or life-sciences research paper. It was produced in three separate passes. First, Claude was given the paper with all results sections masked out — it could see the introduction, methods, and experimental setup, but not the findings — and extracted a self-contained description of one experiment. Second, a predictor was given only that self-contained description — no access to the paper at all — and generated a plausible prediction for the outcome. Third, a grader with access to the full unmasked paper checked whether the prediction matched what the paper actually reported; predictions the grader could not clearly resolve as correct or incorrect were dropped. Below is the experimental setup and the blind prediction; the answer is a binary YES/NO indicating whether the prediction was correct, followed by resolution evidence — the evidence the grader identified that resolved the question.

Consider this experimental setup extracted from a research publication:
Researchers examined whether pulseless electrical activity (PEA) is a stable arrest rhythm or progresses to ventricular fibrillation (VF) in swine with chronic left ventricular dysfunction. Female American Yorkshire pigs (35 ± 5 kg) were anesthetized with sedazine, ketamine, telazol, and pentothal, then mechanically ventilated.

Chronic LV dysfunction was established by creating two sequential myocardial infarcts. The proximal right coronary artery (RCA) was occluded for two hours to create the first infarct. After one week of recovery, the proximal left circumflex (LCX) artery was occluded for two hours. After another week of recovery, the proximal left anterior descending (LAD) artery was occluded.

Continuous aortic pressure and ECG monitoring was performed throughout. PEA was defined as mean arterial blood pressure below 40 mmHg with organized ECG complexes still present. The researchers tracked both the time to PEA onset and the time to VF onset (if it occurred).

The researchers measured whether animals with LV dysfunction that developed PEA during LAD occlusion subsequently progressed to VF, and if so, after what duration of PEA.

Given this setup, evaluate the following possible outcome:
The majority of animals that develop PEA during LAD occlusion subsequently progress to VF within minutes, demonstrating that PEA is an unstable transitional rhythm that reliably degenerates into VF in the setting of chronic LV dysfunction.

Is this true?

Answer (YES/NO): YES